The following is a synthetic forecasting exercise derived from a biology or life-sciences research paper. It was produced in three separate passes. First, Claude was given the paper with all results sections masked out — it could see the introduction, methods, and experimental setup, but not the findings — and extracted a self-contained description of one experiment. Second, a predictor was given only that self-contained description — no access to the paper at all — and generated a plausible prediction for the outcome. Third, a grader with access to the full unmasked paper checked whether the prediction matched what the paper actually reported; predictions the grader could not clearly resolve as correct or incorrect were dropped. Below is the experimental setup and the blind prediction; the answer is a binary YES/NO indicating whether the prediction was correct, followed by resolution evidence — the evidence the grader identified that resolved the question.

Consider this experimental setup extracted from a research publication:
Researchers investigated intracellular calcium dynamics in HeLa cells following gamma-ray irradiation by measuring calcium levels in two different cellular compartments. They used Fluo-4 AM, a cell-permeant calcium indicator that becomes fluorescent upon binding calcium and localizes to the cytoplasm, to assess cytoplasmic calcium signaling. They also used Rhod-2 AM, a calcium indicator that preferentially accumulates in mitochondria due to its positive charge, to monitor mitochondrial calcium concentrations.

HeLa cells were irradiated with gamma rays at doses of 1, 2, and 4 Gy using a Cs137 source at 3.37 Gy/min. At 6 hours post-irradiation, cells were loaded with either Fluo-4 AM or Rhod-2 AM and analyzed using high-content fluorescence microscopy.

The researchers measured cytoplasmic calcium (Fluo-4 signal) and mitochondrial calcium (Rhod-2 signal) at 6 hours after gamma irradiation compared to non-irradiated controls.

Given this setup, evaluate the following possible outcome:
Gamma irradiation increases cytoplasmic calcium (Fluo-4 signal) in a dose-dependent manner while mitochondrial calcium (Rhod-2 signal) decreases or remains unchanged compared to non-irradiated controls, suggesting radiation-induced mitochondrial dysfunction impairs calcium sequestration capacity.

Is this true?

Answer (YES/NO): NO